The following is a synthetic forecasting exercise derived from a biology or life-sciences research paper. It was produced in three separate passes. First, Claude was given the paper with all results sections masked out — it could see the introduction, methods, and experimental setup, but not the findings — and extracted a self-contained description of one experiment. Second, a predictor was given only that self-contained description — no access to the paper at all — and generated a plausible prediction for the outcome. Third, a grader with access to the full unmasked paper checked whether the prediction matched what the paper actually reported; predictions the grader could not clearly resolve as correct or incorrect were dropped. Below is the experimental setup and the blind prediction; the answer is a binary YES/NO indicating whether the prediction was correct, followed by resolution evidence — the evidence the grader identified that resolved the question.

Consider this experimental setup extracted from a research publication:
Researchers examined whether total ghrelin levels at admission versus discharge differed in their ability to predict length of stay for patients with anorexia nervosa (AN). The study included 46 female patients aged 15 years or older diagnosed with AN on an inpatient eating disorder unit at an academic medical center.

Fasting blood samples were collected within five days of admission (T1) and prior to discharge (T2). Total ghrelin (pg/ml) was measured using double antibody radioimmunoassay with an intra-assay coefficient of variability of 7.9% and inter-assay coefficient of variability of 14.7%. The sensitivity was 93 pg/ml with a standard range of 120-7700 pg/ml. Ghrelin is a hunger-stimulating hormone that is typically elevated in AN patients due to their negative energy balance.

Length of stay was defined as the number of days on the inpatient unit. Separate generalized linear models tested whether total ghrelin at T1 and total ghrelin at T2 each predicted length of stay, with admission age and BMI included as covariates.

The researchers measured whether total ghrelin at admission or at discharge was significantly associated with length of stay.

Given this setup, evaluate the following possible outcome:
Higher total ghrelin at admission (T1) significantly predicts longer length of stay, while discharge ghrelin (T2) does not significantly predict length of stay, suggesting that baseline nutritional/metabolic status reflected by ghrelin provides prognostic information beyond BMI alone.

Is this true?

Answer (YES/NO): NO